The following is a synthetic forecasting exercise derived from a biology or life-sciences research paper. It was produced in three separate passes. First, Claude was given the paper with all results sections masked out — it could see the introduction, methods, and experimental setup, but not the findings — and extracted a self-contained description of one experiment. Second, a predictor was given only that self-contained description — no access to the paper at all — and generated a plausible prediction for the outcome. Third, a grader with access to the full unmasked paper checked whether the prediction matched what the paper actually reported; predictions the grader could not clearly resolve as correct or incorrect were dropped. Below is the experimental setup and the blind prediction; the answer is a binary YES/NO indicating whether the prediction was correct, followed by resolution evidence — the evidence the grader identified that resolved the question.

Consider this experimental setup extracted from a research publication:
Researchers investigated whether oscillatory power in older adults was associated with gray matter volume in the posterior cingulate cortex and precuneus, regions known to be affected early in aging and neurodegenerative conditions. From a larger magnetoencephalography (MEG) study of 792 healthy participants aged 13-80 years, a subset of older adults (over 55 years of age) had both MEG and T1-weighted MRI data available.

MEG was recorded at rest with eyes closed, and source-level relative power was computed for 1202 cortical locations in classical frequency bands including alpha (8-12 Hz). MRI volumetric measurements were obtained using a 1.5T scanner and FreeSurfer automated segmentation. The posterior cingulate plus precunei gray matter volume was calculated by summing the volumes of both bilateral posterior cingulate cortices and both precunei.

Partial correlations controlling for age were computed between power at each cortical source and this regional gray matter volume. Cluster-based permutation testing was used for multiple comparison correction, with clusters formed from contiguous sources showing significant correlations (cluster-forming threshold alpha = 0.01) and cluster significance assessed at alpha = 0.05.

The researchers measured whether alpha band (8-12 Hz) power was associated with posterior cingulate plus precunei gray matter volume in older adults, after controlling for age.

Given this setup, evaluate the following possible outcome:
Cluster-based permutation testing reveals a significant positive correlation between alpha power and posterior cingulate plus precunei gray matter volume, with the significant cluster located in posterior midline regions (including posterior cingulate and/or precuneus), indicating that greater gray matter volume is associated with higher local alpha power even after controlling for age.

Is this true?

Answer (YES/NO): YES